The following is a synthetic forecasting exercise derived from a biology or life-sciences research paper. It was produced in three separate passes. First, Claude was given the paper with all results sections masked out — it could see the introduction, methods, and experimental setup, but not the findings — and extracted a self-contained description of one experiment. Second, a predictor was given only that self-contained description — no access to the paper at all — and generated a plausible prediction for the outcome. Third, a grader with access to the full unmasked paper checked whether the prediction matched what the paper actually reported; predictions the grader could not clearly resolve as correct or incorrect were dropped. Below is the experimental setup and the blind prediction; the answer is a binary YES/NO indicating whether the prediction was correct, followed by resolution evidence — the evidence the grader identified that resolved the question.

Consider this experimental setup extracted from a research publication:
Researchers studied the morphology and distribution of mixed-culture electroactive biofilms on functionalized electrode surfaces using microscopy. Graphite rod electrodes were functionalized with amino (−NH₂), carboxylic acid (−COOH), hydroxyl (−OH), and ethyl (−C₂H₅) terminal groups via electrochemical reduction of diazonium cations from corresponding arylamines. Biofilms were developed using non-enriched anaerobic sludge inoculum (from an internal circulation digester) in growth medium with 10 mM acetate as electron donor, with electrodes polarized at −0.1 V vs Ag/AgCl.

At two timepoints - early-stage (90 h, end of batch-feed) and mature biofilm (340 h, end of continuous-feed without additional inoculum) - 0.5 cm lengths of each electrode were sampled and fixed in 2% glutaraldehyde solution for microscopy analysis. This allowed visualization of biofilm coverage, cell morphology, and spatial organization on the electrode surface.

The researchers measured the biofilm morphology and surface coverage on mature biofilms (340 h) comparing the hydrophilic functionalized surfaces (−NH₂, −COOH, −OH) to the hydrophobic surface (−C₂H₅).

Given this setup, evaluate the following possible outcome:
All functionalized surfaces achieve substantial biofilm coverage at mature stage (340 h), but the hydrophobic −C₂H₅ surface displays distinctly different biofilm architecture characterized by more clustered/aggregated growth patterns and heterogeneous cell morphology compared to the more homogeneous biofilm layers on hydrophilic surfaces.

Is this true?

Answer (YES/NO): NO